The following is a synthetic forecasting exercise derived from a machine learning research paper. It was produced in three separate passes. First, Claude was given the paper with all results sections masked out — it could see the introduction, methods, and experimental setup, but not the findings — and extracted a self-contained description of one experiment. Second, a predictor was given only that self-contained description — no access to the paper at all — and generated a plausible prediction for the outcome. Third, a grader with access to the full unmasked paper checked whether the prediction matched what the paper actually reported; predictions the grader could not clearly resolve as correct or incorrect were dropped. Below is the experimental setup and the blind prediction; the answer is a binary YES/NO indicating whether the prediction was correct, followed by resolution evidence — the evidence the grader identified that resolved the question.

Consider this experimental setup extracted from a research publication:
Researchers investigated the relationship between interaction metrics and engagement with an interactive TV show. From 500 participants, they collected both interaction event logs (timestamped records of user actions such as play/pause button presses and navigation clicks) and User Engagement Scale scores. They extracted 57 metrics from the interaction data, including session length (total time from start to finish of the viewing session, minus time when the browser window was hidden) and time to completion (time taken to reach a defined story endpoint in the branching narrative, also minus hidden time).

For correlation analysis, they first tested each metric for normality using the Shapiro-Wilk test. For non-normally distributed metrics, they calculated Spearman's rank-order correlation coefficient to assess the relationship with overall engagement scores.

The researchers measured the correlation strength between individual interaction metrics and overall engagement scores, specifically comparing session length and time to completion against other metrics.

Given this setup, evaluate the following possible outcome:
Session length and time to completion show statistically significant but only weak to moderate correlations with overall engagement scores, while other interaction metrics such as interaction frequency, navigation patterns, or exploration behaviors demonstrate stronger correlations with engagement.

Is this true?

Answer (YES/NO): NO